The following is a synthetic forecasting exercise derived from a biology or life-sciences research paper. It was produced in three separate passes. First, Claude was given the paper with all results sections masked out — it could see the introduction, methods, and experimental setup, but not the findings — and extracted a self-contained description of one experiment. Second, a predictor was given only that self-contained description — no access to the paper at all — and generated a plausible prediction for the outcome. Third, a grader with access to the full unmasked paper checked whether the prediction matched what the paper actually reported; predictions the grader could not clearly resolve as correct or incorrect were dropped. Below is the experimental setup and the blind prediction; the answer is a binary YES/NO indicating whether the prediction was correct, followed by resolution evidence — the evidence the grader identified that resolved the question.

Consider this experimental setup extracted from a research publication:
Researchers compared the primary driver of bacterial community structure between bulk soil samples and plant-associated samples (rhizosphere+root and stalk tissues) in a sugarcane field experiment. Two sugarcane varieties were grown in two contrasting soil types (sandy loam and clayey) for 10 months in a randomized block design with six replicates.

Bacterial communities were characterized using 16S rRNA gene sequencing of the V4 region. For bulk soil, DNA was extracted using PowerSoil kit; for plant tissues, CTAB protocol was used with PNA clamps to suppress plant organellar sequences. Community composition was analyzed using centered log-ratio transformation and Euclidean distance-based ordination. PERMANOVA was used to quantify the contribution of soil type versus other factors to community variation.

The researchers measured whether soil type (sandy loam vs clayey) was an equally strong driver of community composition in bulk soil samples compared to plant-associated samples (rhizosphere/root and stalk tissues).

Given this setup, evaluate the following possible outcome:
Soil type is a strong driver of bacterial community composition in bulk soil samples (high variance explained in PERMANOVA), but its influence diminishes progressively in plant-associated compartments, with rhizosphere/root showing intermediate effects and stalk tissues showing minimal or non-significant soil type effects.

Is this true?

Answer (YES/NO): NO